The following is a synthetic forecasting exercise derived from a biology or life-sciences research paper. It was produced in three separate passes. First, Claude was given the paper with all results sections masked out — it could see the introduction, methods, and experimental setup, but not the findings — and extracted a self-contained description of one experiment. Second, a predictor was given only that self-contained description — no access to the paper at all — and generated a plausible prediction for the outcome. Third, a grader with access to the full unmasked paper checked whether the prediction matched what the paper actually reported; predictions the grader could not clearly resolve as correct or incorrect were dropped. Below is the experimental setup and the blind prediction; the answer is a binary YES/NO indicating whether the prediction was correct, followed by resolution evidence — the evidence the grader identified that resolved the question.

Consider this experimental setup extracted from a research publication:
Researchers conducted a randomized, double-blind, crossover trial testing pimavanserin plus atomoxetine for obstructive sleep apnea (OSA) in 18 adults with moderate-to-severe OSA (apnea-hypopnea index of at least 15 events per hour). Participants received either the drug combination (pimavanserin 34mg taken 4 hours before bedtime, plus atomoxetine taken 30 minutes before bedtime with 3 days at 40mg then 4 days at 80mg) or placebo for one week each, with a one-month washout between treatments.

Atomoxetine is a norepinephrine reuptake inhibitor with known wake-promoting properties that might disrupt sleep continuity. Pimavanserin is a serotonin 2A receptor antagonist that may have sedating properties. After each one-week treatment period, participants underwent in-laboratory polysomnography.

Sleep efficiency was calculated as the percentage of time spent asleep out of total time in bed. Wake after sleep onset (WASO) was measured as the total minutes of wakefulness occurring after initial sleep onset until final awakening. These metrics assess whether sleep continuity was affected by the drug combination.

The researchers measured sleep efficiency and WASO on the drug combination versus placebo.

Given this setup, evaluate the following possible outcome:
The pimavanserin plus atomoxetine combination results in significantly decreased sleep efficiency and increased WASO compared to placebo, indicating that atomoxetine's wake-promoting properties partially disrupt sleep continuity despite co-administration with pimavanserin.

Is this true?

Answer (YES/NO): NO